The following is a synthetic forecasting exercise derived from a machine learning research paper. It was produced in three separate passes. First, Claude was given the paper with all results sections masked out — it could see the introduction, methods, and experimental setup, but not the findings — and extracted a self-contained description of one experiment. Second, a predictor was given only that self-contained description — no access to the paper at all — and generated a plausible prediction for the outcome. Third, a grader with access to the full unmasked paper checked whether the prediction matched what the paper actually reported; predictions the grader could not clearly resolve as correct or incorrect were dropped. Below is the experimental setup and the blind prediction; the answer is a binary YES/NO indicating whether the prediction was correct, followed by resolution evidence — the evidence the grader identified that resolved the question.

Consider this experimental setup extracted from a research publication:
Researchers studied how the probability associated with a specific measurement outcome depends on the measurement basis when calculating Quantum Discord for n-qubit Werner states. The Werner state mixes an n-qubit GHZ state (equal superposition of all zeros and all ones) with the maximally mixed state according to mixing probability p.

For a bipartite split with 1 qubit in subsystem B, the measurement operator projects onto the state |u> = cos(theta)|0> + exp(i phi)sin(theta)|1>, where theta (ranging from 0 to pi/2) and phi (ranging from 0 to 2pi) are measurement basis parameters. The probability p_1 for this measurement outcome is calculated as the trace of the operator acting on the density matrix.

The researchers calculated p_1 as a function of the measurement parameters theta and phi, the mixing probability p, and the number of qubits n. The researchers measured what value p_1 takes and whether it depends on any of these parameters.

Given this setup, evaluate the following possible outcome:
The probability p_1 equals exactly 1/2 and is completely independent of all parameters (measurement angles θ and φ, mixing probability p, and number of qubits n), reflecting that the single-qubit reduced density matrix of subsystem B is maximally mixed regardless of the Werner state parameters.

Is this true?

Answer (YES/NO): YES